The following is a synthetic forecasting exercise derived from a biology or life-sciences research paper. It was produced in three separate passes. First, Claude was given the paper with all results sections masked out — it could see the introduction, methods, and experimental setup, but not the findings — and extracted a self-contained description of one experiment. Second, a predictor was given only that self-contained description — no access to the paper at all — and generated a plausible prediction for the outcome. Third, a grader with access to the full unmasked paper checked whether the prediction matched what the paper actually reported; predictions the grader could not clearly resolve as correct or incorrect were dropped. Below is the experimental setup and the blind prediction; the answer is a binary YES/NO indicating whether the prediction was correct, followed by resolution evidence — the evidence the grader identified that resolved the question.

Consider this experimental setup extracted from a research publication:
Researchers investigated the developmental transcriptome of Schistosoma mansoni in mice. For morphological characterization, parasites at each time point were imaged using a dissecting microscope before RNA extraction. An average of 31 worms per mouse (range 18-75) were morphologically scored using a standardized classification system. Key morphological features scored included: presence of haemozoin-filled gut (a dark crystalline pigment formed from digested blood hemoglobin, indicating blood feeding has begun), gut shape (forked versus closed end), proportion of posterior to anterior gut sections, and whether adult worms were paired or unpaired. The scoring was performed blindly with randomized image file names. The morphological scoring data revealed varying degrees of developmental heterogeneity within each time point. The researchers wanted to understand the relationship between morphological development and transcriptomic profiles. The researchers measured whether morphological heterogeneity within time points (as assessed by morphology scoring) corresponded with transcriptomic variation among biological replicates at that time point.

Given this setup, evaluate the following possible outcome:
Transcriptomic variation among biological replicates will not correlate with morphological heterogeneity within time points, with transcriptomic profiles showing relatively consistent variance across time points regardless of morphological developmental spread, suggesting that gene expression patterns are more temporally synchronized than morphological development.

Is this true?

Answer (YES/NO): YES